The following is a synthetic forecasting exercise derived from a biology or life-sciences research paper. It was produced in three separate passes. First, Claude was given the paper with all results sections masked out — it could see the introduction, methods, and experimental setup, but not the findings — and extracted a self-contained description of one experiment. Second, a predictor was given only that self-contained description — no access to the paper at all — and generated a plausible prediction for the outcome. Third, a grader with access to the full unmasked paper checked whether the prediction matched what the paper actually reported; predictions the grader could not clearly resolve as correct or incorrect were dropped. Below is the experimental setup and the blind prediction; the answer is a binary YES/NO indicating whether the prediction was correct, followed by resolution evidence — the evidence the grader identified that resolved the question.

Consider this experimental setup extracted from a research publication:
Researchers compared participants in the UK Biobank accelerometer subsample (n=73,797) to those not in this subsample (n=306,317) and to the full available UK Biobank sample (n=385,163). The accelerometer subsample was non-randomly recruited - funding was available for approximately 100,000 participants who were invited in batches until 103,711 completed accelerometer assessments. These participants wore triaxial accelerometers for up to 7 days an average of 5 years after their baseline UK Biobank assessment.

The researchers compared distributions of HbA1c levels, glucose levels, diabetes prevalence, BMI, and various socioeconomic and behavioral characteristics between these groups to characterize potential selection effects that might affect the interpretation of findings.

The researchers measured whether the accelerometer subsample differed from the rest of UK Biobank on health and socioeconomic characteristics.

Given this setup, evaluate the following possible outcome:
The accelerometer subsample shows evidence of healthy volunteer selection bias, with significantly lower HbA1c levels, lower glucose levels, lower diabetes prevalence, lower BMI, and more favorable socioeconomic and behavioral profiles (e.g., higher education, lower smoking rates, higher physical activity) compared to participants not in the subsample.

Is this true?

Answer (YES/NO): NO